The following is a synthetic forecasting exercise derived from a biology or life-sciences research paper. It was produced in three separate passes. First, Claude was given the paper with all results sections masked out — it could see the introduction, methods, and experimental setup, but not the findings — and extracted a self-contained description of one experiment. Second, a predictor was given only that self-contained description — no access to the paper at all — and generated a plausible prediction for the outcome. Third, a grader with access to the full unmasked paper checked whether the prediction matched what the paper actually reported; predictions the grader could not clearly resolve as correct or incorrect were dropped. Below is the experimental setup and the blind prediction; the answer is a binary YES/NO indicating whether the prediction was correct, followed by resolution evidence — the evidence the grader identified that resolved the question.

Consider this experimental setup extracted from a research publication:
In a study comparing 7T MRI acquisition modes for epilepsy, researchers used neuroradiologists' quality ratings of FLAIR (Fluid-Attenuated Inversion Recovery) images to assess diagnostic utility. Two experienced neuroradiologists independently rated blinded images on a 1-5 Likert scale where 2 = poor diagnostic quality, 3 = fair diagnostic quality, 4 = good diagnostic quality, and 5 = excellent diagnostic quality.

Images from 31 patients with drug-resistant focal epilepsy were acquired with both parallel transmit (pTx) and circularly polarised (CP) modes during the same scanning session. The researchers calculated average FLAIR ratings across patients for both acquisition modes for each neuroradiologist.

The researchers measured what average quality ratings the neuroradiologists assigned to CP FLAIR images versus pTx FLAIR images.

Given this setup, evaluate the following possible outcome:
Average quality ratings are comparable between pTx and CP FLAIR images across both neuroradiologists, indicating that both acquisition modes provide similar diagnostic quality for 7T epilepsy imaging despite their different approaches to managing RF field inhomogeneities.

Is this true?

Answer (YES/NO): NO